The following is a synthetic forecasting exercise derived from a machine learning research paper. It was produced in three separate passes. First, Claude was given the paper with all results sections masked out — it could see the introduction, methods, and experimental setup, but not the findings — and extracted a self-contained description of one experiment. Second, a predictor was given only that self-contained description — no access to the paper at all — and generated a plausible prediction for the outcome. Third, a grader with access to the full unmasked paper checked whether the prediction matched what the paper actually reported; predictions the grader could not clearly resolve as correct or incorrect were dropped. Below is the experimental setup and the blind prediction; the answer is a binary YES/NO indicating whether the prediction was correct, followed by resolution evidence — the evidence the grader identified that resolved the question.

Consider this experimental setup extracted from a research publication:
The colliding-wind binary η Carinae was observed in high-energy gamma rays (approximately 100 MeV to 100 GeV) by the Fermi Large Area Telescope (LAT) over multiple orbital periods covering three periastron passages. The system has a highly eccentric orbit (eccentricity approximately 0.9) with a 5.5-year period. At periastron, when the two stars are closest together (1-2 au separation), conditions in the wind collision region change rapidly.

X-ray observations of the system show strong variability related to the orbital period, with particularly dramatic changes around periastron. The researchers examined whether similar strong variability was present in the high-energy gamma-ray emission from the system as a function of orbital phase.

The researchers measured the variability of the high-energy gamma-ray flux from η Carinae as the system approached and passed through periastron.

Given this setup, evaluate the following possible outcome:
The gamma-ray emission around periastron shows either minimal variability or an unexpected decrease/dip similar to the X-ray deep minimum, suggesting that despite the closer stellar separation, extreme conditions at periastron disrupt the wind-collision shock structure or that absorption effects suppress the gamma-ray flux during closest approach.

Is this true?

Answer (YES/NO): NO